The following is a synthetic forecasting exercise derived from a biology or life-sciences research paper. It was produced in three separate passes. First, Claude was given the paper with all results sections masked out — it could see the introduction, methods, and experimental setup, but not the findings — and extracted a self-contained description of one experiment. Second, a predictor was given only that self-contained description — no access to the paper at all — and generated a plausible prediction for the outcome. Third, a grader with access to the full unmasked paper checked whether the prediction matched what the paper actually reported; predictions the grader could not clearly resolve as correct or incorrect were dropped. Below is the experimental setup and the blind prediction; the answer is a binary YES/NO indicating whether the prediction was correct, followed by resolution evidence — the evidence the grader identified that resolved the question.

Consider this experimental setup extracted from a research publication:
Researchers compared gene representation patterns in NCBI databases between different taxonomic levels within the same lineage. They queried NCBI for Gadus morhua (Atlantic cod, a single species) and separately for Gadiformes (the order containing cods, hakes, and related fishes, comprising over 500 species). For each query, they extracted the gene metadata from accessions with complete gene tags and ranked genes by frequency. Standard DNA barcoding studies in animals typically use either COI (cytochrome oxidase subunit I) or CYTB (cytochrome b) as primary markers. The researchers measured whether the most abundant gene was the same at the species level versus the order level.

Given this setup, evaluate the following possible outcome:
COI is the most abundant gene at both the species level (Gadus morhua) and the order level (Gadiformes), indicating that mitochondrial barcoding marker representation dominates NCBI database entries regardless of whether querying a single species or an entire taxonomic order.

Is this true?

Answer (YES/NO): NO